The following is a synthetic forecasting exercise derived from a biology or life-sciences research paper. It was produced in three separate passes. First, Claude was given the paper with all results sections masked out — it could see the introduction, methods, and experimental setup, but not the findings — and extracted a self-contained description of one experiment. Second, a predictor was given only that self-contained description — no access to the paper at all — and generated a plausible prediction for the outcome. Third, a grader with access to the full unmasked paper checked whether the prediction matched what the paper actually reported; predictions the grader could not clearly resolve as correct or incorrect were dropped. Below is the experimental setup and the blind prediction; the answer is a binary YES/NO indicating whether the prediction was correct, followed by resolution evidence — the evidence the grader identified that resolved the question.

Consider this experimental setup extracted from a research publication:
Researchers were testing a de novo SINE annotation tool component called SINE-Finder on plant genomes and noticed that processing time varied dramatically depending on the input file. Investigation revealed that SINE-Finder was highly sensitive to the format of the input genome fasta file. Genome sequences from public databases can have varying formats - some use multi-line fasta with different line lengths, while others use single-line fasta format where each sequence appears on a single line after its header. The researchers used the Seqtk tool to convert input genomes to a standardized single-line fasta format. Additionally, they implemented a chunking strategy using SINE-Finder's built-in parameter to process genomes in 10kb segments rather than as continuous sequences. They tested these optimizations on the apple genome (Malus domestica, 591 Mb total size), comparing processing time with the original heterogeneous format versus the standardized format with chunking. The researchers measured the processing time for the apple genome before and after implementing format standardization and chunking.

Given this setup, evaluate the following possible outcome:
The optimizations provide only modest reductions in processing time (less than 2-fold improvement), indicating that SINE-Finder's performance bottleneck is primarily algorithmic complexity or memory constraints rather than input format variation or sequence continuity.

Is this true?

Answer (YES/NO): NO